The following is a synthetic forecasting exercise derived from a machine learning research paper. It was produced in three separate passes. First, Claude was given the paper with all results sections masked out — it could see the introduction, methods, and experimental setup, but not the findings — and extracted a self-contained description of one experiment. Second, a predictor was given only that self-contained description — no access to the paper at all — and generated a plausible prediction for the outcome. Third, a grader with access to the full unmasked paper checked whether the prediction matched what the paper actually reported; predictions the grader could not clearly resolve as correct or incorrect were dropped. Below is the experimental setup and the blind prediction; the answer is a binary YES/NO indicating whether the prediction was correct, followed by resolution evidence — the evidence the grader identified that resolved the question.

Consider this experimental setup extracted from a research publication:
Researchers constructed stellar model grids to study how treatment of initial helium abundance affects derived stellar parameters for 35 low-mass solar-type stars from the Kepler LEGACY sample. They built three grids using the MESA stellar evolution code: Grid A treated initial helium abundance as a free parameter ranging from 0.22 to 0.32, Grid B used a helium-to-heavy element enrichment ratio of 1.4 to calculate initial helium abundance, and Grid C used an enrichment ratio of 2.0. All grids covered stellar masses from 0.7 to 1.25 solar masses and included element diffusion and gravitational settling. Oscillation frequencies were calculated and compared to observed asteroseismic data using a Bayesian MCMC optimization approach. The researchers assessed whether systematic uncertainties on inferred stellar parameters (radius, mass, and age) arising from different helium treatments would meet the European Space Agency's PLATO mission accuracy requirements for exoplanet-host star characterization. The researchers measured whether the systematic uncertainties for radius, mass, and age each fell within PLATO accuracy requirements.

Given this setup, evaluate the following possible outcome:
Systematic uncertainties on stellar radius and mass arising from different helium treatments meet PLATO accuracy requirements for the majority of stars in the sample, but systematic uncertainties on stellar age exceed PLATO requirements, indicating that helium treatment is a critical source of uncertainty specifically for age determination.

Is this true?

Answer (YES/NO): YES